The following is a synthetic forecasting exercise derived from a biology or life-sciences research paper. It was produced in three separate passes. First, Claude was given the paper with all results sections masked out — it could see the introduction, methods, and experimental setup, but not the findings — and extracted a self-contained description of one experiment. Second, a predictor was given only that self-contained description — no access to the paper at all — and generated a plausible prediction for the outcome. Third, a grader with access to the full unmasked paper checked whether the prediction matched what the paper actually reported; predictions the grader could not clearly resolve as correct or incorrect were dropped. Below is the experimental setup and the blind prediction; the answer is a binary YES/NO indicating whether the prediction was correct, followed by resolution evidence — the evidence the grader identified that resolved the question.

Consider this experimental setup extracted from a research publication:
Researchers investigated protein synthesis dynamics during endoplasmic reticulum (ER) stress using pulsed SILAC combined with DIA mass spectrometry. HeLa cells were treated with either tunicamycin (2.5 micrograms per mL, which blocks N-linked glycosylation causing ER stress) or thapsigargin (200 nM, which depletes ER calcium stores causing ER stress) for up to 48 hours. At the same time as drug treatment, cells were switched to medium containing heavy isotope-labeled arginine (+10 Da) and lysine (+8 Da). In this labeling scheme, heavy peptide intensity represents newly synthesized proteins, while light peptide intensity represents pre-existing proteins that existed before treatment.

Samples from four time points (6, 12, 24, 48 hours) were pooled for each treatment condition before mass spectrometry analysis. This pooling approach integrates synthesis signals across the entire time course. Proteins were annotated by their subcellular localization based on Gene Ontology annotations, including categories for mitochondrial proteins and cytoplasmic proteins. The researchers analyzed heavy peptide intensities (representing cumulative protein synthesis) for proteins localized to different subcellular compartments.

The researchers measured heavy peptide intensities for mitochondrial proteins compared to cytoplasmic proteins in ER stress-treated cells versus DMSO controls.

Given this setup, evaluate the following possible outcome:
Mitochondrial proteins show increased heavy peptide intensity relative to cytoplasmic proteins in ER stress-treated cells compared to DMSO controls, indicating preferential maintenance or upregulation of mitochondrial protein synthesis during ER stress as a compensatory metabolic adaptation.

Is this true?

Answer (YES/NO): YES